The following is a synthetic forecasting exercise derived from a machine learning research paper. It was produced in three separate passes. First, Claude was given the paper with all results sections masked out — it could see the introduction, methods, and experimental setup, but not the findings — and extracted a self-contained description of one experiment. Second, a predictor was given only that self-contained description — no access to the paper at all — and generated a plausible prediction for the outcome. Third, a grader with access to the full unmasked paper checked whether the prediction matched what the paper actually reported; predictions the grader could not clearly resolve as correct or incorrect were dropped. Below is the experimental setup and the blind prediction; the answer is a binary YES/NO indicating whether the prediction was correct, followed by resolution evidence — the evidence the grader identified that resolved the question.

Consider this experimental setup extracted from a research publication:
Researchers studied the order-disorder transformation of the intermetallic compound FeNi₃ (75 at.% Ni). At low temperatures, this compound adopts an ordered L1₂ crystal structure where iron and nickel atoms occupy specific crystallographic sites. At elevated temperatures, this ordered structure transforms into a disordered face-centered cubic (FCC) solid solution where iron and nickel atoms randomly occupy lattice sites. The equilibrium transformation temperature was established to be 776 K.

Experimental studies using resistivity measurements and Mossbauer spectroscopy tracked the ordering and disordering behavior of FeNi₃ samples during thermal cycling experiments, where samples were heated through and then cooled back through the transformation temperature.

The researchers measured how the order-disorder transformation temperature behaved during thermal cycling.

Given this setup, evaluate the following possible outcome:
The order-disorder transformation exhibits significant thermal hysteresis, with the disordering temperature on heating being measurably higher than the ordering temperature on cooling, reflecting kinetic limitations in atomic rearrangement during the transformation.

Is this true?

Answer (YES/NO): YES